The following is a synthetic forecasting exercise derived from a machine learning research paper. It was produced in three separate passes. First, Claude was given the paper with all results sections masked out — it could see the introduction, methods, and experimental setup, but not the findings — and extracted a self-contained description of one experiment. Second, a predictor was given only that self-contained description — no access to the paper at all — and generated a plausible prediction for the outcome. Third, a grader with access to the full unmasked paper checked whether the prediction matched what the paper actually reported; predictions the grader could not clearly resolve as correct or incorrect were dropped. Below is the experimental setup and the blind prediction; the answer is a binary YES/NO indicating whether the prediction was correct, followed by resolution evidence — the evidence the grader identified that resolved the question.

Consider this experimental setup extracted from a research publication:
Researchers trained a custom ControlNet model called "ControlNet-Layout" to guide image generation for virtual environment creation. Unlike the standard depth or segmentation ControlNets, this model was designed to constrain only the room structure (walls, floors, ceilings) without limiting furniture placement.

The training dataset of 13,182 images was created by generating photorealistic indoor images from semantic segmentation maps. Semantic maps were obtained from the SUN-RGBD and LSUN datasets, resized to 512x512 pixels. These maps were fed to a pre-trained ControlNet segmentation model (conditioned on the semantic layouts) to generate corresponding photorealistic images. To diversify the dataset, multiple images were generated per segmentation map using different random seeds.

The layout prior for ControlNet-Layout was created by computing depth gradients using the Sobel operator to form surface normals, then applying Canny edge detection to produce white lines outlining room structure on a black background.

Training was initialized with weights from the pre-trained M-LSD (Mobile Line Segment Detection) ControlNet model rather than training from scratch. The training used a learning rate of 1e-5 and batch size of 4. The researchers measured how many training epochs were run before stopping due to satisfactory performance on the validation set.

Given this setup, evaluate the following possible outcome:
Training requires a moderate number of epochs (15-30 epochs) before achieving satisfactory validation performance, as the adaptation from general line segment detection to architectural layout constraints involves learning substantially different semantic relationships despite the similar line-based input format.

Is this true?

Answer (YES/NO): NO